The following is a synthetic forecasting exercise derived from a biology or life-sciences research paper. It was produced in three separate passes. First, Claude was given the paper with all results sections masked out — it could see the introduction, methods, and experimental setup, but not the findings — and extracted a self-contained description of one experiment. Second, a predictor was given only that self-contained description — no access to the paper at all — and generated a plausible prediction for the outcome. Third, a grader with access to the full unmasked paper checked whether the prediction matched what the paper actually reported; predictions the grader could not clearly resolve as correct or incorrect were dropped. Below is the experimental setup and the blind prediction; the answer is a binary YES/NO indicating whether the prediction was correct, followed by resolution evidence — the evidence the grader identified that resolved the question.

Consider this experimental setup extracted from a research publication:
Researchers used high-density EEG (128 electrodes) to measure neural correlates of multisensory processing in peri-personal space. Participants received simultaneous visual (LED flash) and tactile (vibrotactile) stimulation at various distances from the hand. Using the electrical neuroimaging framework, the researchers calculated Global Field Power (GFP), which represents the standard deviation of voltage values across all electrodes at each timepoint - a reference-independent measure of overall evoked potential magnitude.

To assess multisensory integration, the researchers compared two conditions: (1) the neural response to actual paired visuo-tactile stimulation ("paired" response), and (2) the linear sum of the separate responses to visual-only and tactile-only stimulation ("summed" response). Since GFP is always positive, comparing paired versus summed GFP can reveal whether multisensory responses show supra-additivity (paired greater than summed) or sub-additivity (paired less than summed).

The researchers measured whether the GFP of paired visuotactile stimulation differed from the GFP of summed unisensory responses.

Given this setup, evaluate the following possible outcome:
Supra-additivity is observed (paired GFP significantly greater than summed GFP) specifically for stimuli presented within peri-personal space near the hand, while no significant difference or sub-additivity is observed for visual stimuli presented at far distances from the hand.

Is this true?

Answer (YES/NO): NO